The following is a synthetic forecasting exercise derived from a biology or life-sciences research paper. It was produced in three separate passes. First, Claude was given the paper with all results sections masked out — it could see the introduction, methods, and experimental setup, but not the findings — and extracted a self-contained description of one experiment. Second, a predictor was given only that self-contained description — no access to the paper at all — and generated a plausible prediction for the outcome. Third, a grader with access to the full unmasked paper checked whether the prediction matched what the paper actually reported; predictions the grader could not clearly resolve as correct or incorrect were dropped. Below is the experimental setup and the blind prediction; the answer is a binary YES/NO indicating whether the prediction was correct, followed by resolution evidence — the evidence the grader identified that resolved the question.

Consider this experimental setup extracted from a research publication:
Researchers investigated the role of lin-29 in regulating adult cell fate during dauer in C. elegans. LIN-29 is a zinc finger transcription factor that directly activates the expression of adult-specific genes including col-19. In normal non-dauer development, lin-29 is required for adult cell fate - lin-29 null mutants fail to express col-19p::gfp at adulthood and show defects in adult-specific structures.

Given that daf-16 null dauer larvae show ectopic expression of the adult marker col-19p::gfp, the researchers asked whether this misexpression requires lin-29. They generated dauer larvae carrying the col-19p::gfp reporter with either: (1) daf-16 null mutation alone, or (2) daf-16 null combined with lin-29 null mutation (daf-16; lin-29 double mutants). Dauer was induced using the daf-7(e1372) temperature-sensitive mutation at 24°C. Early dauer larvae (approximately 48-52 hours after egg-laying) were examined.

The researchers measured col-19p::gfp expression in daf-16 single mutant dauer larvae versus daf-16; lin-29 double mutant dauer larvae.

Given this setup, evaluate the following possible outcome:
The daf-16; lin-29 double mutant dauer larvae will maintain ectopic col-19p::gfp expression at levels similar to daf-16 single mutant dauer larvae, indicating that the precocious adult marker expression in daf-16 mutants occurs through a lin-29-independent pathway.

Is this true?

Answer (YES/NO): NO